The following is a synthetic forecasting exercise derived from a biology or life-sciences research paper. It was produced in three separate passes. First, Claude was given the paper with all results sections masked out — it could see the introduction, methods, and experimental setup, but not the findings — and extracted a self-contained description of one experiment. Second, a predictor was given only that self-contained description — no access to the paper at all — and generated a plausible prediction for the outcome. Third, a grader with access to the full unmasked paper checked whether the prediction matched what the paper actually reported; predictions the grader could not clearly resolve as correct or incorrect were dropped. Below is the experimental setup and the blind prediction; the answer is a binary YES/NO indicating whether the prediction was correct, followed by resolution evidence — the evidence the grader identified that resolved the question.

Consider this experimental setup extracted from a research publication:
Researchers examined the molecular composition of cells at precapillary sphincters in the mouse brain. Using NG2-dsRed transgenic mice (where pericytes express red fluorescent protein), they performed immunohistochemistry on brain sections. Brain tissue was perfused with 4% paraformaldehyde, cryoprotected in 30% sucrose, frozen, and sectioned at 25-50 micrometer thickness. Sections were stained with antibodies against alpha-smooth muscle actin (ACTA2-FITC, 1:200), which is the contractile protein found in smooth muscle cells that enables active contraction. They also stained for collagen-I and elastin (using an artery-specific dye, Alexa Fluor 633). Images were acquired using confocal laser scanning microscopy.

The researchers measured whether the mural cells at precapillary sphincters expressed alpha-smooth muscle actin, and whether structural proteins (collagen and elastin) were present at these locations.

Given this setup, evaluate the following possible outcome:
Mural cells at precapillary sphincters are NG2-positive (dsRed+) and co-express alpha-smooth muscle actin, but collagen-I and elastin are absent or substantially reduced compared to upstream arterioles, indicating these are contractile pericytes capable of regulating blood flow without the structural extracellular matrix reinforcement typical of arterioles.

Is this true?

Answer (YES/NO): NO